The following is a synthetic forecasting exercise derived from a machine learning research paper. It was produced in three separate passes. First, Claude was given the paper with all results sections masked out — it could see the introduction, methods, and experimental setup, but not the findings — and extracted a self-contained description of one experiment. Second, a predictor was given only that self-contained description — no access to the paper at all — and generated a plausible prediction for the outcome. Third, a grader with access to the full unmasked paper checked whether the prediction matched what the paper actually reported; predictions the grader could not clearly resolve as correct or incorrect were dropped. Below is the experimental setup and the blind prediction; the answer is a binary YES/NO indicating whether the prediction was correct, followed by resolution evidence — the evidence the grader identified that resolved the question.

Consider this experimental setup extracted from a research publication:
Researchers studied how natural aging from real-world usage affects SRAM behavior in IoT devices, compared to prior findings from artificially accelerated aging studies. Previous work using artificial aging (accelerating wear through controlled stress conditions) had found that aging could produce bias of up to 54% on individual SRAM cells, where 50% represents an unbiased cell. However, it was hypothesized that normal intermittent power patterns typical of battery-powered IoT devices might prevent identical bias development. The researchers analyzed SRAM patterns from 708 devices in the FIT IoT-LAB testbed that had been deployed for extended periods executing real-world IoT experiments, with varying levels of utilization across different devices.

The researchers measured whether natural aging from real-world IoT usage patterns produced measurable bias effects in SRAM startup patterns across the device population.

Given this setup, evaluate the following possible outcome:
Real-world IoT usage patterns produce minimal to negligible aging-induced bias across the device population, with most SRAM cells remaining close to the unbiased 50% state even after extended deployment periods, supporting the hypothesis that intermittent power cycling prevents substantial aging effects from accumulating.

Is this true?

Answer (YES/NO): NO